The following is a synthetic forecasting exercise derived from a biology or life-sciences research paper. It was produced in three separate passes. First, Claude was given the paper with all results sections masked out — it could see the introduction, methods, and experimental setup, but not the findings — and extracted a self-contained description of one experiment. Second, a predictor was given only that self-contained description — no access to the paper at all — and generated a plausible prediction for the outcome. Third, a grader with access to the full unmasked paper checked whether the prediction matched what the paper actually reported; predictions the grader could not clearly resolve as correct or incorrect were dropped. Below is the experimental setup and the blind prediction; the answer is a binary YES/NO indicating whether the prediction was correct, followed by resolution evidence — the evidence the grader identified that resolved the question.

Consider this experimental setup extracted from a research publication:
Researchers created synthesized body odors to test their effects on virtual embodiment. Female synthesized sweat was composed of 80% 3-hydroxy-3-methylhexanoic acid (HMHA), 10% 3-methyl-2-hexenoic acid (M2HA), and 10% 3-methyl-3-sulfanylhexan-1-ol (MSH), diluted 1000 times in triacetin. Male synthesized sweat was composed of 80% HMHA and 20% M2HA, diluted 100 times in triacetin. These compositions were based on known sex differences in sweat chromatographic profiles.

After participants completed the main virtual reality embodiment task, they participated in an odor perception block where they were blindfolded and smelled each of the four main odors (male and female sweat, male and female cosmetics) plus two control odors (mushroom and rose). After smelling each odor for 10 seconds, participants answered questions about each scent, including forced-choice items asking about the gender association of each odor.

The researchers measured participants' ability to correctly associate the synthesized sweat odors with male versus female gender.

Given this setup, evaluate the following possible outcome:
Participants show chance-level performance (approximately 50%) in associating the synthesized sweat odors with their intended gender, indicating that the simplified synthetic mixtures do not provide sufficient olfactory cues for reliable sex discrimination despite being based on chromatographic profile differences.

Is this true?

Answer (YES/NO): NO